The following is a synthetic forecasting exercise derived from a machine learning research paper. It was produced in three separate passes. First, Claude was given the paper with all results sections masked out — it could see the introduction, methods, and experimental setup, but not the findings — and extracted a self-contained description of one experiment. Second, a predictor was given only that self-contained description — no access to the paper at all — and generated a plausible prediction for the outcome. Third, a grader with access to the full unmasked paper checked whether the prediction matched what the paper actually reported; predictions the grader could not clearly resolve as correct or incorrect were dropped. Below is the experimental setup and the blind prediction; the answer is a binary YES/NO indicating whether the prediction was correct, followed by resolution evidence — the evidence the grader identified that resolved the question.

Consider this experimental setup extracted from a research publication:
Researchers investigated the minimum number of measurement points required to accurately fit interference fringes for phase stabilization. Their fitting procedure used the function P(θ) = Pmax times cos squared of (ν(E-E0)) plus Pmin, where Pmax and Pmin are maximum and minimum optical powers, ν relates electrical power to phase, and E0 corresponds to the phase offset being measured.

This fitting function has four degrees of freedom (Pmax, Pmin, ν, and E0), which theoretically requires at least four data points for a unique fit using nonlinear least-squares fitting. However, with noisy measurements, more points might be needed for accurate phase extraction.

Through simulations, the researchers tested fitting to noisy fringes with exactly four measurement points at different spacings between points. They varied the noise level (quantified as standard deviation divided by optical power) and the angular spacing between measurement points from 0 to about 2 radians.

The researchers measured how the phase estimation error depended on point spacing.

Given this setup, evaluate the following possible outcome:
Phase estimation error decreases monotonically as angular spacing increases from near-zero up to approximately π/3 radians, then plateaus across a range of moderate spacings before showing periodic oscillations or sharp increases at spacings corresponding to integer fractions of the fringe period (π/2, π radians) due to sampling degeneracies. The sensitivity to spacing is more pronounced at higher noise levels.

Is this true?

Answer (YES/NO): NO